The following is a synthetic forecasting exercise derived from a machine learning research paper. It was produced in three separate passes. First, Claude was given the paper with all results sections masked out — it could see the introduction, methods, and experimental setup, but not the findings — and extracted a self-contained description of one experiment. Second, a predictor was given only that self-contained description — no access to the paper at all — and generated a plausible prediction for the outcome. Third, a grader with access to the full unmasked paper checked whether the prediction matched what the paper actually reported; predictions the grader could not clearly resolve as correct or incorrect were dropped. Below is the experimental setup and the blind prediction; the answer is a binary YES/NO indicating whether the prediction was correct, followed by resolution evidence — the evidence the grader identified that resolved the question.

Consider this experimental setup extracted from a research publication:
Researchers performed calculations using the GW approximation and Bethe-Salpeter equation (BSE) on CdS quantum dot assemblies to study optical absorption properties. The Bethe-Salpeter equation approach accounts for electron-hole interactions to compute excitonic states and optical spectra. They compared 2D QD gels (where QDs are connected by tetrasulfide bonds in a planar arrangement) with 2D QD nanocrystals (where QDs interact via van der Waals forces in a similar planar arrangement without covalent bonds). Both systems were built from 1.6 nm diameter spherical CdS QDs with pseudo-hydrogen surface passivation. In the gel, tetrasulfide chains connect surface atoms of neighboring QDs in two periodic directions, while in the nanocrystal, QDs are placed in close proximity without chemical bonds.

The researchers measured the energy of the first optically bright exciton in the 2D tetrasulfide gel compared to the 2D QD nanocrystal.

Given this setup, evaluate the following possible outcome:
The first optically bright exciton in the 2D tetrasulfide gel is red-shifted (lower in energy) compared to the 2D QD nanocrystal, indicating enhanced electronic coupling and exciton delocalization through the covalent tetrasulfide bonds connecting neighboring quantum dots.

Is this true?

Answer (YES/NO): YES